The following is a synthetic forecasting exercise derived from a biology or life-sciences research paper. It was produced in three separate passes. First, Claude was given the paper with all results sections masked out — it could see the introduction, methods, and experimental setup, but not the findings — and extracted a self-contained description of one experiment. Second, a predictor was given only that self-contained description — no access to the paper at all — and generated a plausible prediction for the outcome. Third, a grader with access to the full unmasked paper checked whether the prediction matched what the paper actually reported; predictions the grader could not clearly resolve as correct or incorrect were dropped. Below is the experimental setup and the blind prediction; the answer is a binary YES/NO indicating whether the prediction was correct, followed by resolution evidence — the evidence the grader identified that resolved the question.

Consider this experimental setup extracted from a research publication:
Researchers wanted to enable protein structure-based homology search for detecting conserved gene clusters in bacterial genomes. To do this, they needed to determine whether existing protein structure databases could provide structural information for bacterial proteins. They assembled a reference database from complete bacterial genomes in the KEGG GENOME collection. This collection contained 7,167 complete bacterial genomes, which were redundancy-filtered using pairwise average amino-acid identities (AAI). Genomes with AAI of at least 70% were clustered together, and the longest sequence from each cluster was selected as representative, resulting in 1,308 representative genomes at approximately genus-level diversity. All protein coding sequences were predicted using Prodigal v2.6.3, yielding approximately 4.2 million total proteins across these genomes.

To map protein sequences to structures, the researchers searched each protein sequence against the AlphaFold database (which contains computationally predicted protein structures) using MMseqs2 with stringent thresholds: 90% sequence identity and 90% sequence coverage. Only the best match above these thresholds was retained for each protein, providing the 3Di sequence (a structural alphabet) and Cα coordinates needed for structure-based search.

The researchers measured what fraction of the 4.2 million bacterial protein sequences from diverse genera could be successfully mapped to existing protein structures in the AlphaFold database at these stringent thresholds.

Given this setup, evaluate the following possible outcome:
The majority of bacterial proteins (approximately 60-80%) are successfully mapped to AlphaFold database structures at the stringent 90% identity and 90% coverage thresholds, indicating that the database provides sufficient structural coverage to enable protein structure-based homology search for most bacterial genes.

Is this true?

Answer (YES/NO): NO